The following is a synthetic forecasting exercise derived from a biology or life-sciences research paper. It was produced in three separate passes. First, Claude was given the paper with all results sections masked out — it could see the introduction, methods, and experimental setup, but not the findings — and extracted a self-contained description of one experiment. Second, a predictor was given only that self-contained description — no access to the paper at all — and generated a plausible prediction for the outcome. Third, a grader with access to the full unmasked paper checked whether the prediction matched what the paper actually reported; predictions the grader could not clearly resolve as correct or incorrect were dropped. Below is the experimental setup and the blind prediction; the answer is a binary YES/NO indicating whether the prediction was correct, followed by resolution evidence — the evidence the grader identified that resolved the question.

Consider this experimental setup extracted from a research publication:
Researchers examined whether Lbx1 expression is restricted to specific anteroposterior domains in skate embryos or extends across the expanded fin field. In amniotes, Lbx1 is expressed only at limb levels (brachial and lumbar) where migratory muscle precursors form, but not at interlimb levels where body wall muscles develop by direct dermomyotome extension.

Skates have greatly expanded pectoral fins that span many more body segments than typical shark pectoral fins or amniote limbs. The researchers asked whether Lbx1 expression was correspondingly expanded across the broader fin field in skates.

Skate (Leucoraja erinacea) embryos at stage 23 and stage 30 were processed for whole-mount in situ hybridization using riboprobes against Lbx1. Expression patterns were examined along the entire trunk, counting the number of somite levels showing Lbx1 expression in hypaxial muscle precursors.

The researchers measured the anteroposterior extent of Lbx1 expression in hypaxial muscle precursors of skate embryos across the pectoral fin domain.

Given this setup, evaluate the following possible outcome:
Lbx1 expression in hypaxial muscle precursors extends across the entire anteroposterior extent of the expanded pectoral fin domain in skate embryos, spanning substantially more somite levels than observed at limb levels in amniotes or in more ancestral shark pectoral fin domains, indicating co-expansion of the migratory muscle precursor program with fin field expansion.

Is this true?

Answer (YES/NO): YES